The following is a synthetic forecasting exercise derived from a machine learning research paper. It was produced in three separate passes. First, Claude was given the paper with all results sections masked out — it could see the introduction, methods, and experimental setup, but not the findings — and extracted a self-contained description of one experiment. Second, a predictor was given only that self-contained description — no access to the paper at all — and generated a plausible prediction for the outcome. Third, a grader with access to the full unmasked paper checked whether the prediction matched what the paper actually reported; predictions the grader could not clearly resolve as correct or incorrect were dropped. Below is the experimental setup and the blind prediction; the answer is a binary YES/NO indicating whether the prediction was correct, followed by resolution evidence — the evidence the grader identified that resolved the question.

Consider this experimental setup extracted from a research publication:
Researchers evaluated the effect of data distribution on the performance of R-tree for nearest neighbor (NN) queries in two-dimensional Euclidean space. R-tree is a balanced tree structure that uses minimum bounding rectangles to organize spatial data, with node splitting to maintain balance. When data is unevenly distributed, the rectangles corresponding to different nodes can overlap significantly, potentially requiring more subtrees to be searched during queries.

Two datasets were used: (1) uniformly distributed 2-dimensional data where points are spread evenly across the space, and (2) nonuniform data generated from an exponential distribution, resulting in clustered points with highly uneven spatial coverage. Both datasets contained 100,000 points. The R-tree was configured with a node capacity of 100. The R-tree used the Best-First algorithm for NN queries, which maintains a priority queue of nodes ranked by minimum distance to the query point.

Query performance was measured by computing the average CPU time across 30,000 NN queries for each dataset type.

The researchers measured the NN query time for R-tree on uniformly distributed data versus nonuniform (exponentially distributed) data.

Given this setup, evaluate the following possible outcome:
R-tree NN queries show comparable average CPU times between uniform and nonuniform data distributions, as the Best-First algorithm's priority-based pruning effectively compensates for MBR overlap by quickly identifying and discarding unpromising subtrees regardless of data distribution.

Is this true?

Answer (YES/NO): NO